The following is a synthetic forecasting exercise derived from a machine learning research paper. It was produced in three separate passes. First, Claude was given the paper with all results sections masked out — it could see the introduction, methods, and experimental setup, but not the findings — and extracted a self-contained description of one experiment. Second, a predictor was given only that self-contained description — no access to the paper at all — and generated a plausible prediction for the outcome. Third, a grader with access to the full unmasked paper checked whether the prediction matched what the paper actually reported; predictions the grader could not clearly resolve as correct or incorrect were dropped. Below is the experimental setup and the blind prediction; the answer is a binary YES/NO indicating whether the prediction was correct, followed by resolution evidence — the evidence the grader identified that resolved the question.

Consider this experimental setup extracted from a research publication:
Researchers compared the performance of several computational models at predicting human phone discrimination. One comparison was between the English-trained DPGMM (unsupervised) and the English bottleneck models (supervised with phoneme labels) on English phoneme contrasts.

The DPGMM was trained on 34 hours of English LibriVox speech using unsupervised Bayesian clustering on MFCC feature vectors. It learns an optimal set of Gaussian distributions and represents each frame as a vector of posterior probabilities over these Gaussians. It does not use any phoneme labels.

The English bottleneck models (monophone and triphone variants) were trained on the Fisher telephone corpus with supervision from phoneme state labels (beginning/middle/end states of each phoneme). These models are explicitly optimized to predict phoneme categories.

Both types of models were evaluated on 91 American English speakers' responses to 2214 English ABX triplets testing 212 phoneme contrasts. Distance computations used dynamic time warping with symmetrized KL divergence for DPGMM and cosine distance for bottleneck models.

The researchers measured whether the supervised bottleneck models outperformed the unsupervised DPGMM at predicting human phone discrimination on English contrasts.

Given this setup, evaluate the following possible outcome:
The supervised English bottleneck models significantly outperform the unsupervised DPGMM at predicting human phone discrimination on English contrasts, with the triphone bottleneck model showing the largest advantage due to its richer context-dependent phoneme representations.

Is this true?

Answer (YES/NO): NO